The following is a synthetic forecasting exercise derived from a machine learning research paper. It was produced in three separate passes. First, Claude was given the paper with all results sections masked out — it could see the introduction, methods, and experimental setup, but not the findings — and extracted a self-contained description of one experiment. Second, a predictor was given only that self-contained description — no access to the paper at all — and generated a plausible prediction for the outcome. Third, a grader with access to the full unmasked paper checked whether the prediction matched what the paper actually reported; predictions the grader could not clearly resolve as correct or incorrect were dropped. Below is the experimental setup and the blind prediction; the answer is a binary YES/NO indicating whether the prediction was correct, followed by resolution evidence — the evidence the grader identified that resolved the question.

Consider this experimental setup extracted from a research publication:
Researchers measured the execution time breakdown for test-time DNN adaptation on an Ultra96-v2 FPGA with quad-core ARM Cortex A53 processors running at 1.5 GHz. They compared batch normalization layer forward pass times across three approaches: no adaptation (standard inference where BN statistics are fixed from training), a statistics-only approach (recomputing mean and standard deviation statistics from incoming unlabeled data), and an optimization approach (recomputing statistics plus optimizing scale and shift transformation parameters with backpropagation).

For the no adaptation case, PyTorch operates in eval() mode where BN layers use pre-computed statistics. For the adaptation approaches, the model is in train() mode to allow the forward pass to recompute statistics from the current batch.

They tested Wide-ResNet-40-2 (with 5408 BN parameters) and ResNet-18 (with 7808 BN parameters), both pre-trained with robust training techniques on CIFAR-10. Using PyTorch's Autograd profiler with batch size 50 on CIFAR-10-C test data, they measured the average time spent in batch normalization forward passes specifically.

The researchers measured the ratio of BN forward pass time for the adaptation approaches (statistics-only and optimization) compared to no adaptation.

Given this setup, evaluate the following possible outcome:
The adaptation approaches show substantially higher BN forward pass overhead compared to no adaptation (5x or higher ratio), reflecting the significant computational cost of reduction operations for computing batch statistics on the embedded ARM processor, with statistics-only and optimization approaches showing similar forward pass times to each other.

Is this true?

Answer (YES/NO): NO